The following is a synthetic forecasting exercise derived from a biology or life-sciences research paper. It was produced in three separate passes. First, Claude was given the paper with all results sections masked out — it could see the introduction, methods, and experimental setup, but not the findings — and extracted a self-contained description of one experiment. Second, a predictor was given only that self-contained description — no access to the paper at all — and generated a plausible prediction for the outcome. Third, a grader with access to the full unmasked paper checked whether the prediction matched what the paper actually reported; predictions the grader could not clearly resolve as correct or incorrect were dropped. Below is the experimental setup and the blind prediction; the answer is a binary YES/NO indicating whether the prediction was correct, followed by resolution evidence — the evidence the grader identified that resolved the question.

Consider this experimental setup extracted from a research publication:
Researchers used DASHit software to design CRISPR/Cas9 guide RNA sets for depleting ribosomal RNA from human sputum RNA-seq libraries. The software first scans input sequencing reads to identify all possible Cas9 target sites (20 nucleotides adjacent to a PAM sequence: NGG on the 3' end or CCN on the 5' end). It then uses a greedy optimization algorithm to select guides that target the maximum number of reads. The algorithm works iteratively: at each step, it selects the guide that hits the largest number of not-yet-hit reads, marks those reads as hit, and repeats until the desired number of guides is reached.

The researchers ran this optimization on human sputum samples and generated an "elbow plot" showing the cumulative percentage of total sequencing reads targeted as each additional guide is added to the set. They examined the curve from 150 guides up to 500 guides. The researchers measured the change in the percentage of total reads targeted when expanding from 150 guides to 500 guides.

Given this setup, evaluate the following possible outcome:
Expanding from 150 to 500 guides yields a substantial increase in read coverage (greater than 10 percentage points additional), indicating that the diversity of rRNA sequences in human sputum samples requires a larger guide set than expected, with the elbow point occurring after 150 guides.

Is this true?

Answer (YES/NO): NO